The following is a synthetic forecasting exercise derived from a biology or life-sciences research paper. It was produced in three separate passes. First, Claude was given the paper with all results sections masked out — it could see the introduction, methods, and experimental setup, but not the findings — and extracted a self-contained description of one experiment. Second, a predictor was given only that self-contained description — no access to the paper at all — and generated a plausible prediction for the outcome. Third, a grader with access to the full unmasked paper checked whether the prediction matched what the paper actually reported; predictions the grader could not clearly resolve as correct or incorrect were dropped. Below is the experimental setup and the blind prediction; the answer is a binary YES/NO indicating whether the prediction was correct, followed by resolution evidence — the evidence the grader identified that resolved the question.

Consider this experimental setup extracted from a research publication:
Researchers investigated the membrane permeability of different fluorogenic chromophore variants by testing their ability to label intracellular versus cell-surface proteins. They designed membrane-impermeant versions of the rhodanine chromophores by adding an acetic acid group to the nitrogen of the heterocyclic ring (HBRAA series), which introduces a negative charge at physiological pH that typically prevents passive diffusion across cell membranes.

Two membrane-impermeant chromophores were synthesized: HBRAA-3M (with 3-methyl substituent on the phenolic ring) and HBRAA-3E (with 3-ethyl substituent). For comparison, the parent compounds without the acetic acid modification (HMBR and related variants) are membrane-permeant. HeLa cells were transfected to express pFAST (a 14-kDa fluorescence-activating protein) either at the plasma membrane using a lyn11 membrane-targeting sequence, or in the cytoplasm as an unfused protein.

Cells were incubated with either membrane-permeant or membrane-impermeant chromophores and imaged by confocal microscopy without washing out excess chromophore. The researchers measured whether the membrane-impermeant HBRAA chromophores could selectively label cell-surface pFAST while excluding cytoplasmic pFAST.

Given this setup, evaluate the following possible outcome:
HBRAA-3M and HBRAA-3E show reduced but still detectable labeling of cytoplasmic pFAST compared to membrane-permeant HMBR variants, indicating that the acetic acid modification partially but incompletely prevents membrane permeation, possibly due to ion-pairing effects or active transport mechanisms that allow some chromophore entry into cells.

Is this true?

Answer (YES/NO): NO